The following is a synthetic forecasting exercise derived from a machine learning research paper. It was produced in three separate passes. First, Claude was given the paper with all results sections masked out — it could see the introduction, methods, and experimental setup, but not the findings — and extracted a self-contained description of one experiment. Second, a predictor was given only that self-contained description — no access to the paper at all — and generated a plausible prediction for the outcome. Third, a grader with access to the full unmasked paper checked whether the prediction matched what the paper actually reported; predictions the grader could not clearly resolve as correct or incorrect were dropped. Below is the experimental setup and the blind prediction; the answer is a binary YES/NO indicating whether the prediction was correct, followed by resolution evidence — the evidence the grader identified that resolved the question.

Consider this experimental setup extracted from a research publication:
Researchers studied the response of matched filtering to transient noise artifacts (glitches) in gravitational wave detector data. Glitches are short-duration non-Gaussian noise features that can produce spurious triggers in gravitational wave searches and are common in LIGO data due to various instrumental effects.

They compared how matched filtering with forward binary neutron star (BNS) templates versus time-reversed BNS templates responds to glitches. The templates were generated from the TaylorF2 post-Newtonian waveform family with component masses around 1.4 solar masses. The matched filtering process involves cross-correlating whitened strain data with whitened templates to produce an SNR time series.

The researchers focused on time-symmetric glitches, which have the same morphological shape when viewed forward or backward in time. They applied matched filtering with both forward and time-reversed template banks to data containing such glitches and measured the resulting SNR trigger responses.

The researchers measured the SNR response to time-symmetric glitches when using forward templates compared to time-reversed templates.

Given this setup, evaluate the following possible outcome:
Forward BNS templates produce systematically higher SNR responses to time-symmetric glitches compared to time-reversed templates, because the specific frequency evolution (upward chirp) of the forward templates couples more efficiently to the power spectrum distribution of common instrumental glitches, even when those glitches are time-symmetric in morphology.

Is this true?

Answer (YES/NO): NO